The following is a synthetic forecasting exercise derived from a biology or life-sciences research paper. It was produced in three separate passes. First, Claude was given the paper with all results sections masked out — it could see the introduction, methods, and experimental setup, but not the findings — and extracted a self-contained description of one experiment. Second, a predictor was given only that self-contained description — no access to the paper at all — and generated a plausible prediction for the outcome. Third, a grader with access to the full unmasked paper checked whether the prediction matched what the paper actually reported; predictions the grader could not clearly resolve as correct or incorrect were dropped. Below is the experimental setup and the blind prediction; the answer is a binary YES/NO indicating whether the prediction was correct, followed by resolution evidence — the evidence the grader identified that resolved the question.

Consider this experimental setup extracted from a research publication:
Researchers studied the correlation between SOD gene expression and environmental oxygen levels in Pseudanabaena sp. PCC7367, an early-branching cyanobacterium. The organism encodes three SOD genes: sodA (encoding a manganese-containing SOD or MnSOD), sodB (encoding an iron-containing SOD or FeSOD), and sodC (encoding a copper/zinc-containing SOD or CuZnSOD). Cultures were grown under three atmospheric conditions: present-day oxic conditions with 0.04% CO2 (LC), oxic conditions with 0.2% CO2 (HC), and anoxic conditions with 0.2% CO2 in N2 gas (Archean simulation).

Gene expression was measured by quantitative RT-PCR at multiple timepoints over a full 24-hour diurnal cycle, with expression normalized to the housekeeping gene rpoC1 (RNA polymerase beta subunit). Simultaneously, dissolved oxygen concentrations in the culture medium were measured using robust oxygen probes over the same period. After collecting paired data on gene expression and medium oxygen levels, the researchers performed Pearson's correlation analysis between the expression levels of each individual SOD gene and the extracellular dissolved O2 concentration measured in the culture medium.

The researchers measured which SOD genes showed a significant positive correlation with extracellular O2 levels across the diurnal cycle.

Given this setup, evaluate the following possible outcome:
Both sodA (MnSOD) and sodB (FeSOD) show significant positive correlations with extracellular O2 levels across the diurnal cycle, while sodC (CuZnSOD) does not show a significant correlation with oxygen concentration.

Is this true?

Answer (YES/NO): NO